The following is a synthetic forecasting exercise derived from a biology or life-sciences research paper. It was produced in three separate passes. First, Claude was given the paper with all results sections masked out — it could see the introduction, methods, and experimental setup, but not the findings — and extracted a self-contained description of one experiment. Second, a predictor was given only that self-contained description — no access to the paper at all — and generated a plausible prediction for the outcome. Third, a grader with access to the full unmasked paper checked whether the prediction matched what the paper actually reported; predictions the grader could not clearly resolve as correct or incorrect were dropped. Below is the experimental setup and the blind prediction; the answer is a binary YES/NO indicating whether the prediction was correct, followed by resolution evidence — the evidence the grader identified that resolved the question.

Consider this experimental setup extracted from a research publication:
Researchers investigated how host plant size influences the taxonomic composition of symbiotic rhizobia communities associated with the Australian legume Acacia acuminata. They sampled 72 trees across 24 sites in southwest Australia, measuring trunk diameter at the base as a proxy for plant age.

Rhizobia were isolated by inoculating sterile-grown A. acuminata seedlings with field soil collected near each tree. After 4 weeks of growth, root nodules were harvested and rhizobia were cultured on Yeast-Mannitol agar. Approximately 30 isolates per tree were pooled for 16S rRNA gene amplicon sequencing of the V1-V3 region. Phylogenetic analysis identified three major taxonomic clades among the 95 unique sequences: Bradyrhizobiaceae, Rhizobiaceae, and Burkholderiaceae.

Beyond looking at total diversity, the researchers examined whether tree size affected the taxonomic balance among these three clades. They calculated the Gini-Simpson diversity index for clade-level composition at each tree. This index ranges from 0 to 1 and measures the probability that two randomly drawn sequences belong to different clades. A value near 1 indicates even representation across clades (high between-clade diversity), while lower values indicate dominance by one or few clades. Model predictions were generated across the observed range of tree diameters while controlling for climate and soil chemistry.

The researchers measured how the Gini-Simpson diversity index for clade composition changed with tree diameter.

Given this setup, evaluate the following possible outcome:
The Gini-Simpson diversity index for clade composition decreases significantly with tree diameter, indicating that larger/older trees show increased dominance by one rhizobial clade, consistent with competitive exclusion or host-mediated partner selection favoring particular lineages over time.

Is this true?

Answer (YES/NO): NO